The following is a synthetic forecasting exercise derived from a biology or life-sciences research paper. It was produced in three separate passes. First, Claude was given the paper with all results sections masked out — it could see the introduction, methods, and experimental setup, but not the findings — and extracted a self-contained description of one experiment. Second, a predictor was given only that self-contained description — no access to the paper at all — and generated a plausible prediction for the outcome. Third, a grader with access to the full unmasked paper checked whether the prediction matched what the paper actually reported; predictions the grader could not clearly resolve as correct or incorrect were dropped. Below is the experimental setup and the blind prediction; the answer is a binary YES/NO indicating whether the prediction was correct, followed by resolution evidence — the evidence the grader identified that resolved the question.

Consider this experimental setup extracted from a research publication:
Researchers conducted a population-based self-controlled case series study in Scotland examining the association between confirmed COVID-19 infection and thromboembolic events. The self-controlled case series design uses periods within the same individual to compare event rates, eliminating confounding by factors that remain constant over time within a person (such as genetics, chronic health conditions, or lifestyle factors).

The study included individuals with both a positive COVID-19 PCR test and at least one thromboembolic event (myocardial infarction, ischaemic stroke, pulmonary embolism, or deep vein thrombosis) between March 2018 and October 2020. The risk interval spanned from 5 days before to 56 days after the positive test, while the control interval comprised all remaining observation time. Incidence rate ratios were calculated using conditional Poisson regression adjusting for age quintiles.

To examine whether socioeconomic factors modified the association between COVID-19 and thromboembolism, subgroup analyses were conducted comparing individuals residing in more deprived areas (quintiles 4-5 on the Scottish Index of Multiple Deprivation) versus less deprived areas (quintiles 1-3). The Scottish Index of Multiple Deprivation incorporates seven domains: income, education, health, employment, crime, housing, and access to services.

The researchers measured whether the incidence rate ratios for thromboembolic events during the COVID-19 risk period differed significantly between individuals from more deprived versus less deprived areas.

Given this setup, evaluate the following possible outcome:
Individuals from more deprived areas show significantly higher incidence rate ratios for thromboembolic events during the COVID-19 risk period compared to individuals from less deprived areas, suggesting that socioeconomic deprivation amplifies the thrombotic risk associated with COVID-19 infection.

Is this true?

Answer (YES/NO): NO